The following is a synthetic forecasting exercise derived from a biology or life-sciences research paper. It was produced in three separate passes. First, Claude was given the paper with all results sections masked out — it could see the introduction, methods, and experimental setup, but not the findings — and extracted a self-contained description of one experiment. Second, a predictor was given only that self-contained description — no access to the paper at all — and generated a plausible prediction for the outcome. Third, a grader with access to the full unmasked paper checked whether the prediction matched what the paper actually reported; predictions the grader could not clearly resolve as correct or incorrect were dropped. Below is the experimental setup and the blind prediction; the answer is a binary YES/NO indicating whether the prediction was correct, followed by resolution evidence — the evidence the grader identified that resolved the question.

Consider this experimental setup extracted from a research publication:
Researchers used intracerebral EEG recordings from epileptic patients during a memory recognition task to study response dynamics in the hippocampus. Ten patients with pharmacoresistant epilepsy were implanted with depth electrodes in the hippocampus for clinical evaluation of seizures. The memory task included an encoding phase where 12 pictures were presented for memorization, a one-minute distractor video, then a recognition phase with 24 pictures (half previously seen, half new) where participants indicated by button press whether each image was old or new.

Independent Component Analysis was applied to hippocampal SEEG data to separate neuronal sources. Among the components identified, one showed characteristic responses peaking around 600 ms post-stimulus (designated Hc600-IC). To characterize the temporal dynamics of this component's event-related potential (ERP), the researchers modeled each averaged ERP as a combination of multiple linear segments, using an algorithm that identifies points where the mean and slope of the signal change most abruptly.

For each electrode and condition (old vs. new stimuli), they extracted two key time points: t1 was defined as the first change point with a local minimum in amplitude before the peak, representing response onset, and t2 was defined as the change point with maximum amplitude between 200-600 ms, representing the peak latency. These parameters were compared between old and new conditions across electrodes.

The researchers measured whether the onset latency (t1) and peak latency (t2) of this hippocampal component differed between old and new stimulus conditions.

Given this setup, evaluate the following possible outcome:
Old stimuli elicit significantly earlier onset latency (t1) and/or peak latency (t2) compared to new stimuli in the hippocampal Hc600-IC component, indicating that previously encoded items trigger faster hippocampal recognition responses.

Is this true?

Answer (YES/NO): YES